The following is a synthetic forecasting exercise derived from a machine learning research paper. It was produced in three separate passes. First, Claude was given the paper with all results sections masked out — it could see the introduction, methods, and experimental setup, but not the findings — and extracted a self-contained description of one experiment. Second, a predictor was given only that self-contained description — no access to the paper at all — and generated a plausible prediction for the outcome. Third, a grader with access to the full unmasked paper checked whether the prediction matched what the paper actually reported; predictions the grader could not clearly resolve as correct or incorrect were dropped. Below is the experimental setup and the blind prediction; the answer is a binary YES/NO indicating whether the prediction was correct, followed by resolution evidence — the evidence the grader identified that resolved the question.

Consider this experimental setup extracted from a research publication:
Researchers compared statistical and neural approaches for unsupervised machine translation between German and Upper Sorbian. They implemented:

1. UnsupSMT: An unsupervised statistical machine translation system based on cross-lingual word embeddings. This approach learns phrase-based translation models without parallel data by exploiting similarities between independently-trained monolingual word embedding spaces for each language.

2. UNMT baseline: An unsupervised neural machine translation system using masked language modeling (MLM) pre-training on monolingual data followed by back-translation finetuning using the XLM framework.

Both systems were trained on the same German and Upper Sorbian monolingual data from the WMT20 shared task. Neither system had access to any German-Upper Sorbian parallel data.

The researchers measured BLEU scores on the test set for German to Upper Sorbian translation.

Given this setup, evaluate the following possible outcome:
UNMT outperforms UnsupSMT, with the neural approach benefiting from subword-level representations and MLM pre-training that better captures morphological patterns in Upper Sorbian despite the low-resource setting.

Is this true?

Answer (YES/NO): YES